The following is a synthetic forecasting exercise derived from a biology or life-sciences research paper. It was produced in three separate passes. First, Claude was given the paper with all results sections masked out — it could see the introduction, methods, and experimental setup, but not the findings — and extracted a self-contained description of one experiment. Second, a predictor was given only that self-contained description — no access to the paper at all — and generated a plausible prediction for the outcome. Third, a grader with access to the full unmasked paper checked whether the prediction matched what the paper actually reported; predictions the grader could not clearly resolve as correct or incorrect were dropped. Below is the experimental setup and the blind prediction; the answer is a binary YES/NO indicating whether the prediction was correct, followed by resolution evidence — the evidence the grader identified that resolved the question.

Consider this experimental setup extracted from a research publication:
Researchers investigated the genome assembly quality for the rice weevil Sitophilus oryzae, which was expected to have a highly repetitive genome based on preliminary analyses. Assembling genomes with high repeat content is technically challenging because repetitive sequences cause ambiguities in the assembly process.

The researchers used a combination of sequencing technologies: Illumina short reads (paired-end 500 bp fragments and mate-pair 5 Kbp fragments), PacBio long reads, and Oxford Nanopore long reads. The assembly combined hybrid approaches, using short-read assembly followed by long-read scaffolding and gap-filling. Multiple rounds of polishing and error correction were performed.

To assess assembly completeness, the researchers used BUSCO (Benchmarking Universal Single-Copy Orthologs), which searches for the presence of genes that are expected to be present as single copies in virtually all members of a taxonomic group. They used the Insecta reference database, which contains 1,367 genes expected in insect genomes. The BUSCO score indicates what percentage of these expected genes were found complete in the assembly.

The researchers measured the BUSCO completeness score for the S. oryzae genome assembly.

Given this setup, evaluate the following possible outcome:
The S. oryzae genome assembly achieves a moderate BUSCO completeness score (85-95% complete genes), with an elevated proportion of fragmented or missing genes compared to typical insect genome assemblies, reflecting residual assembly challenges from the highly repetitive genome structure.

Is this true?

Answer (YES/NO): NO